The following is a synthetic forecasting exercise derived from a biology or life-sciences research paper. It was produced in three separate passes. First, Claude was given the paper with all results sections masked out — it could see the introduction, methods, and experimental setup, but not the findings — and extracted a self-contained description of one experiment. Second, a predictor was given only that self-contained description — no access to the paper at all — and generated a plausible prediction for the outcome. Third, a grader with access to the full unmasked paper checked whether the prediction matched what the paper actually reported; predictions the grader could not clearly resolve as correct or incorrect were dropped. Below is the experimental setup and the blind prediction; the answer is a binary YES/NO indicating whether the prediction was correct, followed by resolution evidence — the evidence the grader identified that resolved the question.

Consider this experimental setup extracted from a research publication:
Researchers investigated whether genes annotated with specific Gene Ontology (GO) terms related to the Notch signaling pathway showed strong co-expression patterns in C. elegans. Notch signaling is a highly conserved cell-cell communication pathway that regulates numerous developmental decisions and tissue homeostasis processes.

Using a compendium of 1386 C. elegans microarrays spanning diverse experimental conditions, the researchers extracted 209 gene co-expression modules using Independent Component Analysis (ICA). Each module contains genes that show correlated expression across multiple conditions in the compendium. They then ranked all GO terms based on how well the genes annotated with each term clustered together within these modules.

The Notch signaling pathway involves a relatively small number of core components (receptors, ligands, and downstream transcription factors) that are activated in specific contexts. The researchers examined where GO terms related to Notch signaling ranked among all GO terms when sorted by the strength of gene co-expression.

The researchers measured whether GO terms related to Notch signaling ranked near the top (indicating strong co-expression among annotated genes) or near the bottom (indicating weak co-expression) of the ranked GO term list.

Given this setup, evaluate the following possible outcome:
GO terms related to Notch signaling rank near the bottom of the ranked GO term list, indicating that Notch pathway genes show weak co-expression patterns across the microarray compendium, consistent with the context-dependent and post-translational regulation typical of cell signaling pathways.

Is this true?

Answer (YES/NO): YES